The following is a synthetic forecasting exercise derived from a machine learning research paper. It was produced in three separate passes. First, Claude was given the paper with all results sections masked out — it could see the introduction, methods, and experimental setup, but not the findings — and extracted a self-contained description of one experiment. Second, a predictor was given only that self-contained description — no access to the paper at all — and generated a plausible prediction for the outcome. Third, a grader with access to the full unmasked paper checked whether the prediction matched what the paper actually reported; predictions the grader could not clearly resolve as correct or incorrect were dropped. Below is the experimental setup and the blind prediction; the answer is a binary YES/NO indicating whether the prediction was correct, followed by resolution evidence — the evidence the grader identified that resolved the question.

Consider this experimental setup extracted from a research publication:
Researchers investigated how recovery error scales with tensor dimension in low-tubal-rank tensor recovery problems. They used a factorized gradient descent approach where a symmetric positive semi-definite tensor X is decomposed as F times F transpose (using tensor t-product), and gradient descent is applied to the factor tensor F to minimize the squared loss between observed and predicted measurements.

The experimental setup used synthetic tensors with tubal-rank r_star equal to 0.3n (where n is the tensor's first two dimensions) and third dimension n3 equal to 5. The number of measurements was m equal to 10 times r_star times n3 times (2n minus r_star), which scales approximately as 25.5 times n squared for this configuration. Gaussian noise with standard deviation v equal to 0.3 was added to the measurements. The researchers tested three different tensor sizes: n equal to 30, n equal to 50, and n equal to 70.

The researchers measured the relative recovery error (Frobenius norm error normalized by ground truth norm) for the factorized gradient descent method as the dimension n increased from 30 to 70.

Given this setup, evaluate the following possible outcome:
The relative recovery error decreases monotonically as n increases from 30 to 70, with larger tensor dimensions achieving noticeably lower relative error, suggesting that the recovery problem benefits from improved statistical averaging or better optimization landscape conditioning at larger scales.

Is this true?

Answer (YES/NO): YES